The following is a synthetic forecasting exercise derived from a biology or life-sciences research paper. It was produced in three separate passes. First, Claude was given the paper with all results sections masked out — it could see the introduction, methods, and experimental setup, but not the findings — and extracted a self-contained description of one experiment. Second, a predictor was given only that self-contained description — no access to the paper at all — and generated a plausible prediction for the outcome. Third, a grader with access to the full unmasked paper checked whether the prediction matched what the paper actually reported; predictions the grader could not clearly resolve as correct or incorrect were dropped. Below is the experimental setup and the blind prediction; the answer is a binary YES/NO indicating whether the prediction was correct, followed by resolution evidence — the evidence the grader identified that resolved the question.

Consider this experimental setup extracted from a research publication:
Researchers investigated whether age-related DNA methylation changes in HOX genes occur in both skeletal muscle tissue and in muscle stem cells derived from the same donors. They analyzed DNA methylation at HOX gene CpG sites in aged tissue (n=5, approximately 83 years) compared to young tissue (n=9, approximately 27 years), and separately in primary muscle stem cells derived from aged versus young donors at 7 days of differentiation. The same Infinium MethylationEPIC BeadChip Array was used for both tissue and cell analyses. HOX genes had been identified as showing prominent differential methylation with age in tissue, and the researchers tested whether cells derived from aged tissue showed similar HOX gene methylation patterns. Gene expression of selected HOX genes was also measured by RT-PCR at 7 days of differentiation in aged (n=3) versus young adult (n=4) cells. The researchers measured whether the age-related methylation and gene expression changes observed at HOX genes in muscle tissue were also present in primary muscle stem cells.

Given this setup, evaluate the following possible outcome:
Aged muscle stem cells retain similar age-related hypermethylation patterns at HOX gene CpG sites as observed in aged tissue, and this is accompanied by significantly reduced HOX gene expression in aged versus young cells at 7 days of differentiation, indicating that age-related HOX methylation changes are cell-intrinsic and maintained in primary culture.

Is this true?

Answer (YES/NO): NO